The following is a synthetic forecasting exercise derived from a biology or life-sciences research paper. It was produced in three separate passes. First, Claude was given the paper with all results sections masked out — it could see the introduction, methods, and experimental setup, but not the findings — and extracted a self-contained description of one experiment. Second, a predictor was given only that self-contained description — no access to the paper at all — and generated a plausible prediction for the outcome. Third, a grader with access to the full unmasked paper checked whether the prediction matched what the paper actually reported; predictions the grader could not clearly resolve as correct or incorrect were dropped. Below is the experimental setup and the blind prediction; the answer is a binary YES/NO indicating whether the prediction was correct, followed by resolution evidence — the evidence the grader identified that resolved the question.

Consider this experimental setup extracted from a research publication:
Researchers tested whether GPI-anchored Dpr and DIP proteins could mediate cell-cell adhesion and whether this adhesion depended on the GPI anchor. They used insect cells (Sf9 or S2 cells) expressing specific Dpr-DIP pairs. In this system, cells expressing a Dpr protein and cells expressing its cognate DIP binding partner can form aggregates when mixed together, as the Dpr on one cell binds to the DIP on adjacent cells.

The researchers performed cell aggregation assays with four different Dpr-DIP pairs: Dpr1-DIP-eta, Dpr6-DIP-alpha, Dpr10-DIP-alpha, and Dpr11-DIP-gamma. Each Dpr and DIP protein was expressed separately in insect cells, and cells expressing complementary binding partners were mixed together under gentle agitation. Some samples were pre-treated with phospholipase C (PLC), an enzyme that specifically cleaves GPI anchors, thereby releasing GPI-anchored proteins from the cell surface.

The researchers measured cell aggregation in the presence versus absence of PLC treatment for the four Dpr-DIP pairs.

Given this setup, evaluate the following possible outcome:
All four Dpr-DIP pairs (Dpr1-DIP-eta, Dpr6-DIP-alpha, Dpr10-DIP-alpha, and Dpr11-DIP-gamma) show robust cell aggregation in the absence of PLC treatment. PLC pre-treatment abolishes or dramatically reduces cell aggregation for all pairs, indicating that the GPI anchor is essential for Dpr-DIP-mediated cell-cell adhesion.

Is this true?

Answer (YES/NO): NO